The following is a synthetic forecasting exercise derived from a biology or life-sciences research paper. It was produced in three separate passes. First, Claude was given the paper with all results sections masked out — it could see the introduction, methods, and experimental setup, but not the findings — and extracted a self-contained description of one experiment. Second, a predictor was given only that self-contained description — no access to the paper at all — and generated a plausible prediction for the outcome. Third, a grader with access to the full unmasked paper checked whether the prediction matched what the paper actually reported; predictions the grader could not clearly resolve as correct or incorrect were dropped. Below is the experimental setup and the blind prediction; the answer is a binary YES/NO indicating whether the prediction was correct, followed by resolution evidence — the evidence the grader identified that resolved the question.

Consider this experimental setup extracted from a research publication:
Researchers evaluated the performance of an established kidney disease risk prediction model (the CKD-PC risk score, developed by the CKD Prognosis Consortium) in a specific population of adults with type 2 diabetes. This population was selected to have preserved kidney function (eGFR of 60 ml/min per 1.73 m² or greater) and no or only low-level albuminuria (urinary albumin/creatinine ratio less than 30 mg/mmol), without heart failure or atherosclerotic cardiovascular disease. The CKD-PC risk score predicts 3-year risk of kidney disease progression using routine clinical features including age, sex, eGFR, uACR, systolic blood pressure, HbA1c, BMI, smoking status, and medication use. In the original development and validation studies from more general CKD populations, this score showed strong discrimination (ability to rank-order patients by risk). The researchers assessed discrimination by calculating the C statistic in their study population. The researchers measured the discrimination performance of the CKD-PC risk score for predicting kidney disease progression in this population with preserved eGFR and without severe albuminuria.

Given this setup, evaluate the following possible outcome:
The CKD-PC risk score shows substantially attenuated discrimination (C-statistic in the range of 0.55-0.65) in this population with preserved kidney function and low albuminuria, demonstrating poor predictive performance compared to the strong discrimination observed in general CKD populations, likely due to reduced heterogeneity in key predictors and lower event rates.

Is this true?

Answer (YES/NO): NO